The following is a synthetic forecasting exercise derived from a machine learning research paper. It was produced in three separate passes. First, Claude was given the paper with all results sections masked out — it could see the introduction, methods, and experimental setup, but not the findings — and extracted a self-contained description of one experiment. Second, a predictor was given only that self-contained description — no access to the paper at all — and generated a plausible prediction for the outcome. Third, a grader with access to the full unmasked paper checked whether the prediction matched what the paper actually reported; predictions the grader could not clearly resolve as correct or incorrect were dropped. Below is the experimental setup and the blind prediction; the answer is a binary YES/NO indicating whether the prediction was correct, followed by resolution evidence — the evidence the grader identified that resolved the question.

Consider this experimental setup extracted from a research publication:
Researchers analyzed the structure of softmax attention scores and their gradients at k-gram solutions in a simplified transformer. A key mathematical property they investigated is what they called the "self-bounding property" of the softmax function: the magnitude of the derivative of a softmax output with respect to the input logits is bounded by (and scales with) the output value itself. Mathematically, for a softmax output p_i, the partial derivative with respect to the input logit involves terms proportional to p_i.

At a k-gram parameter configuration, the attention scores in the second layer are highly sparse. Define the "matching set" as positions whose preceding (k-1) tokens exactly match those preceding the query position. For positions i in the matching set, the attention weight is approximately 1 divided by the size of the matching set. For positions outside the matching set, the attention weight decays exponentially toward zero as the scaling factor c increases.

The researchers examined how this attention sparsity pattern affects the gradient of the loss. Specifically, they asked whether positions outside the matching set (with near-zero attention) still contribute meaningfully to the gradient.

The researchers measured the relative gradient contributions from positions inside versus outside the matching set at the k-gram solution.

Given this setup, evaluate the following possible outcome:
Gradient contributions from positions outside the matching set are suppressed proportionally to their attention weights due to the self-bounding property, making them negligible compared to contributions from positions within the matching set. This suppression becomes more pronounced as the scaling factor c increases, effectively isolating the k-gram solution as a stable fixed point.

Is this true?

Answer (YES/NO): YES